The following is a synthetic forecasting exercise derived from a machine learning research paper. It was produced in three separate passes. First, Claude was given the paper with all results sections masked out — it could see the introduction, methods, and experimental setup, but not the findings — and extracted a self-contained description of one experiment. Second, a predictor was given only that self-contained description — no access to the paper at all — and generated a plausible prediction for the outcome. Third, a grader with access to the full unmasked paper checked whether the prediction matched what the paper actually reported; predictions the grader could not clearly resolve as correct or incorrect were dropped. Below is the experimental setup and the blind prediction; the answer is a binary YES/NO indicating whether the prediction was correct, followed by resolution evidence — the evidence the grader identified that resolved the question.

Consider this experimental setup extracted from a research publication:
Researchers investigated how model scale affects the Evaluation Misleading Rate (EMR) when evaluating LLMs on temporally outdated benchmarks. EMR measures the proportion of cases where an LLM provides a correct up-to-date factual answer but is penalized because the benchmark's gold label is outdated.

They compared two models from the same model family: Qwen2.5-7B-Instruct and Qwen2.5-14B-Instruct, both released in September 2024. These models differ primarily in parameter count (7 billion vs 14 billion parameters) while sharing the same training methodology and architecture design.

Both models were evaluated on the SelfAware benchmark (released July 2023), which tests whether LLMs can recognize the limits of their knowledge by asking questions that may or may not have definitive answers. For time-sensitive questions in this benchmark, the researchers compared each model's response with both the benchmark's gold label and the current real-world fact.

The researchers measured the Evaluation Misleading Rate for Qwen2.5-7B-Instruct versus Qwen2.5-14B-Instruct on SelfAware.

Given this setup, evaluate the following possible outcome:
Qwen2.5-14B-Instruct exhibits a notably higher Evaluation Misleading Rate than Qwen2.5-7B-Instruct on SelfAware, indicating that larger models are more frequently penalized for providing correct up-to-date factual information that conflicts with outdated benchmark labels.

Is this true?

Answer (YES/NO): YES